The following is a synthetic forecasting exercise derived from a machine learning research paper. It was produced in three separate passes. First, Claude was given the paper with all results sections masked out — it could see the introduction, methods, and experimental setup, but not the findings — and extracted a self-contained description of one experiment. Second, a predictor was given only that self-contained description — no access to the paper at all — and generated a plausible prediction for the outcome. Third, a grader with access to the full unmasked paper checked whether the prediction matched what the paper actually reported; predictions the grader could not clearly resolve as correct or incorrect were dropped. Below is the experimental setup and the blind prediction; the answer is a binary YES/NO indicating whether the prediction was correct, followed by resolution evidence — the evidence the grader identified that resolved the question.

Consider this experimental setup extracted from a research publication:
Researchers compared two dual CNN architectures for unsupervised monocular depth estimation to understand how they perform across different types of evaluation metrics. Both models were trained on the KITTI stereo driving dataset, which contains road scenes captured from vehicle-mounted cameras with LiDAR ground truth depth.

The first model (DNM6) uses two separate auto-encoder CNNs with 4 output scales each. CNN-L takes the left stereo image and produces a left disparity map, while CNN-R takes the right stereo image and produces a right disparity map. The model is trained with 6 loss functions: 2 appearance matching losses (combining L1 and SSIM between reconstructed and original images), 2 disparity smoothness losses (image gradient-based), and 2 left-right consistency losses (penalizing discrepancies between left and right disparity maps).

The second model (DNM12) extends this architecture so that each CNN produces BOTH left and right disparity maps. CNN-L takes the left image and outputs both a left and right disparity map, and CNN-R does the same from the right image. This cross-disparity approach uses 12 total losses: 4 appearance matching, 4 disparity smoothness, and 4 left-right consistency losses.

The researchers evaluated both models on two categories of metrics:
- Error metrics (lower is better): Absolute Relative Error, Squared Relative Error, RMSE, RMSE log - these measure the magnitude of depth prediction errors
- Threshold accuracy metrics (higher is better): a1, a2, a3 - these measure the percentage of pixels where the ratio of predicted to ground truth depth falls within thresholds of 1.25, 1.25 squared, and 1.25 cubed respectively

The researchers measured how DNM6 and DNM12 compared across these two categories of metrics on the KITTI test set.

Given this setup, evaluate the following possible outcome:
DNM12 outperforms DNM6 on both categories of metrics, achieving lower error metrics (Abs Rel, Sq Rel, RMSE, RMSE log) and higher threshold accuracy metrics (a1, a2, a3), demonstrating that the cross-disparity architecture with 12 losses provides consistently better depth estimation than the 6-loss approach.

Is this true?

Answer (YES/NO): NO